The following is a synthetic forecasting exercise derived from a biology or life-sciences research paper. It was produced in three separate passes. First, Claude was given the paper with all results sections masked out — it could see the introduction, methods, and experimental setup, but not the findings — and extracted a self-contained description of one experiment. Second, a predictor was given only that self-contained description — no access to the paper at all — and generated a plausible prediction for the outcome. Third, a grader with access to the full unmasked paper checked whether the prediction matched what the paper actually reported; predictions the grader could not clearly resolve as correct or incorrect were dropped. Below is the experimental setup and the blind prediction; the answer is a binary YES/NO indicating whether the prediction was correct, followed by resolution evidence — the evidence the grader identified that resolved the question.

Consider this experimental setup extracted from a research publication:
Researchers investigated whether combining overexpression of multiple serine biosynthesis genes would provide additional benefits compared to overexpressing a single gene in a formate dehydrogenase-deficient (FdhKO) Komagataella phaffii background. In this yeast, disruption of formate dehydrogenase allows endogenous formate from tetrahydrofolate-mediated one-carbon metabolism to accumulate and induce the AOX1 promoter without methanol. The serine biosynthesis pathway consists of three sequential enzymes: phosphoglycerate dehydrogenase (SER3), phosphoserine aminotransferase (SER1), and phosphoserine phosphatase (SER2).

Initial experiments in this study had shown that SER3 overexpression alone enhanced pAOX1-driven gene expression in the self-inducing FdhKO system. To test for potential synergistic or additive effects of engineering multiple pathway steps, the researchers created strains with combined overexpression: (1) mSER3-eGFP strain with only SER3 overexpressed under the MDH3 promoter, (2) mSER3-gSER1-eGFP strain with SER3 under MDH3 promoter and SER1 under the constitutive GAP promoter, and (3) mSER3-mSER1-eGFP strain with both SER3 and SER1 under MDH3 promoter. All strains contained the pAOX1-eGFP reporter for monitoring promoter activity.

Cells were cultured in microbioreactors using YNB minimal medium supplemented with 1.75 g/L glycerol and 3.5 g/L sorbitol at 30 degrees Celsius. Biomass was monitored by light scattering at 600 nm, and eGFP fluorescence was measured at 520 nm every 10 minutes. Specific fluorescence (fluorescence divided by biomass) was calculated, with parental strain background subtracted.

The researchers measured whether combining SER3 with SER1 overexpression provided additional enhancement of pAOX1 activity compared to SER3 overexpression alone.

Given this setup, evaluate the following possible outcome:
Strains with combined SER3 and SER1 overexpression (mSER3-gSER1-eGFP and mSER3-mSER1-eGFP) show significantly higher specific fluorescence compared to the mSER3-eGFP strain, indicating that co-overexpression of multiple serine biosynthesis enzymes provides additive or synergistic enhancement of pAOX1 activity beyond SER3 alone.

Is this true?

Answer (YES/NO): NO